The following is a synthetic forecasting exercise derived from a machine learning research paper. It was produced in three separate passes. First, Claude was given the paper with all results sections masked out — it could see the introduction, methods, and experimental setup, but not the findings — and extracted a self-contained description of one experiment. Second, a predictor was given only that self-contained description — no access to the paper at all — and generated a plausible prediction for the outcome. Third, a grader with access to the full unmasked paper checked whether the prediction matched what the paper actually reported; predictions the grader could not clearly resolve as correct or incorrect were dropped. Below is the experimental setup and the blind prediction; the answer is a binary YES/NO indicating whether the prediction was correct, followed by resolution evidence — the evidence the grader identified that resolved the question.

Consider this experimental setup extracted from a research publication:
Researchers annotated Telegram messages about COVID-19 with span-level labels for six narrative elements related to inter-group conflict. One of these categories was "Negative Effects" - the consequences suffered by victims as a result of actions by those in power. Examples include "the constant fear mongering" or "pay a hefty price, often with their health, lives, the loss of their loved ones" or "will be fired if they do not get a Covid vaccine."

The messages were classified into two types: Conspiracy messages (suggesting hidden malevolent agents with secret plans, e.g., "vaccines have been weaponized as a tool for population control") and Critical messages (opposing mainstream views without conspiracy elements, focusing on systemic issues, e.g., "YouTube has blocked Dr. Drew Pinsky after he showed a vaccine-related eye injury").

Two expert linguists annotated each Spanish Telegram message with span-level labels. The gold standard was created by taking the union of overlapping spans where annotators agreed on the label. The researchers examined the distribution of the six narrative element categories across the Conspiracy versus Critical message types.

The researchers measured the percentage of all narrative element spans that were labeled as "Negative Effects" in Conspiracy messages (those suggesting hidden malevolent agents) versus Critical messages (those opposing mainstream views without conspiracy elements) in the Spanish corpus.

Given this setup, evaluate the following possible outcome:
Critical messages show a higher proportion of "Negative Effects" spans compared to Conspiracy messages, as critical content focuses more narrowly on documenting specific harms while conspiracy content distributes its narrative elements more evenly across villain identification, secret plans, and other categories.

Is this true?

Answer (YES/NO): NO